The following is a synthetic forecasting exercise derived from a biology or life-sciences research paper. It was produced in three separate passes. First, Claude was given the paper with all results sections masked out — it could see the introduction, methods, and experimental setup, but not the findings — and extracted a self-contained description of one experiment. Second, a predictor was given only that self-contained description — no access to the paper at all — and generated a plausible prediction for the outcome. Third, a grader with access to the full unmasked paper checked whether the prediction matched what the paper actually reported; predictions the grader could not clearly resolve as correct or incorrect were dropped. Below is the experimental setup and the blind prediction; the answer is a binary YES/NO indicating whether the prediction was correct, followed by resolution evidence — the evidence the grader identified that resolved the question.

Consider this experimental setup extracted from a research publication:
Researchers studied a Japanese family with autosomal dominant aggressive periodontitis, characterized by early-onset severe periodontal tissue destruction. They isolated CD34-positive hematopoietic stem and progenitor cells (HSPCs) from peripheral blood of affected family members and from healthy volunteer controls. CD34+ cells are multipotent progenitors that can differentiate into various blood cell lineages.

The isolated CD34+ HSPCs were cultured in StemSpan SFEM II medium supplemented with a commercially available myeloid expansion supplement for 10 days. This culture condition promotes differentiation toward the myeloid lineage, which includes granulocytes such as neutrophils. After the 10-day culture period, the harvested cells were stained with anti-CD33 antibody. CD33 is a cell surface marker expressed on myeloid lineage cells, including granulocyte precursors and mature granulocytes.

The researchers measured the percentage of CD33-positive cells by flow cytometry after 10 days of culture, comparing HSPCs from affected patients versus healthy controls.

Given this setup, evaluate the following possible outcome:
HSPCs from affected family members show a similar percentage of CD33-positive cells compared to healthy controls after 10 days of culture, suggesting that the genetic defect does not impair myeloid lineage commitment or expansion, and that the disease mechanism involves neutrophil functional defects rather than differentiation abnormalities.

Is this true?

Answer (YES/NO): NO